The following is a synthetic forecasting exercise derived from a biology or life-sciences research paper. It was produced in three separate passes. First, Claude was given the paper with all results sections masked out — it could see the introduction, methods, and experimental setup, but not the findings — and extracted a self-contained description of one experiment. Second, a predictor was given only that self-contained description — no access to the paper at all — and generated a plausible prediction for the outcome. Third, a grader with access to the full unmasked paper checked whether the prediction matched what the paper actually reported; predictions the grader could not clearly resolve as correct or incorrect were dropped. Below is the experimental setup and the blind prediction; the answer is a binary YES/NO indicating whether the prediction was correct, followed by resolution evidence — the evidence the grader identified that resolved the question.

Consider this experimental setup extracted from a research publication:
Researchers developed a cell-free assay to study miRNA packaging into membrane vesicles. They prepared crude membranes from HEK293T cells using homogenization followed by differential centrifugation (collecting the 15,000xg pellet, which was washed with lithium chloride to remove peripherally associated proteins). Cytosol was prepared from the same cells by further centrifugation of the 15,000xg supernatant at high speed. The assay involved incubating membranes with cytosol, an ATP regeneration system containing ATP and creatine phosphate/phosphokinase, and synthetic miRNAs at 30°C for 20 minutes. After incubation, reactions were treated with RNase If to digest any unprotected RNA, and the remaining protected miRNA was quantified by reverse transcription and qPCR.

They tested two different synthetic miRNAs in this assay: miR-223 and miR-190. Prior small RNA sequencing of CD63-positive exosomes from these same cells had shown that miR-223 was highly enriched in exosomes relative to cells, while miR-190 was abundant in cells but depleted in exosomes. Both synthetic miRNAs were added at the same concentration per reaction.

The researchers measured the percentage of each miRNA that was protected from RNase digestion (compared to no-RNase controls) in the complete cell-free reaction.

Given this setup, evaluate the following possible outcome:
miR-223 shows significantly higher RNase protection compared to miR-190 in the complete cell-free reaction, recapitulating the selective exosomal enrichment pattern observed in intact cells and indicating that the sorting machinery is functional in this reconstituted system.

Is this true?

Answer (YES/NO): YES